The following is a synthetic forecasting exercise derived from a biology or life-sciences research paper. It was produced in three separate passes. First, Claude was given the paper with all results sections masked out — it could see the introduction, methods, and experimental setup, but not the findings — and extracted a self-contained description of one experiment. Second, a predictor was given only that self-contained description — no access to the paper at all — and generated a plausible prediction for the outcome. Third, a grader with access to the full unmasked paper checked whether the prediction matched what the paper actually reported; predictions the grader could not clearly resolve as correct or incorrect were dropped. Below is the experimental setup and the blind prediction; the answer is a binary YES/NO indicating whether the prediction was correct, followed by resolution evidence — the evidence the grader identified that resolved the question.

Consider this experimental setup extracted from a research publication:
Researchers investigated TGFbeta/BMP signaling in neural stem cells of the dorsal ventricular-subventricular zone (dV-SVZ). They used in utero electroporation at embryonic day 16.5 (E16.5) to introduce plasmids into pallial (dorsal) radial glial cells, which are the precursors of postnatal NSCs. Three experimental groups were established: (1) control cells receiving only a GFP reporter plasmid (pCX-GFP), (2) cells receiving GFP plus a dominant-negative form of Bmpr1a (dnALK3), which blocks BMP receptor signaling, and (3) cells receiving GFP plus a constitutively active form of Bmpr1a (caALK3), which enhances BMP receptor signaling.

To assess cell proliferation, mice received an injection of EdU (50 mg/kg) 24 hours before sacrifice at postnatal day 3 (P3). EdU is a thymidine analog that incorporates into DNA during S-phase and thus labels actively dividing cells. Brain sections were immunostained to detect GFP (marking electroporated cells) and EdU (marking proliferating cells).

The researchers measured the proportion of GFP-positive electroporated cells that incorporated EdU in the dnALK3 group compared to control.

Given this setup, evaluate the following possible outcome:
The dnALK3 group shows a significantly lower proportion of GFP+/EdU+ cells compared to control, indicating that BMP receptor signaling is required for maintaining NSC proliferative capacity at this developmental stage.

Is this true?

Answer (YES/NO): NO